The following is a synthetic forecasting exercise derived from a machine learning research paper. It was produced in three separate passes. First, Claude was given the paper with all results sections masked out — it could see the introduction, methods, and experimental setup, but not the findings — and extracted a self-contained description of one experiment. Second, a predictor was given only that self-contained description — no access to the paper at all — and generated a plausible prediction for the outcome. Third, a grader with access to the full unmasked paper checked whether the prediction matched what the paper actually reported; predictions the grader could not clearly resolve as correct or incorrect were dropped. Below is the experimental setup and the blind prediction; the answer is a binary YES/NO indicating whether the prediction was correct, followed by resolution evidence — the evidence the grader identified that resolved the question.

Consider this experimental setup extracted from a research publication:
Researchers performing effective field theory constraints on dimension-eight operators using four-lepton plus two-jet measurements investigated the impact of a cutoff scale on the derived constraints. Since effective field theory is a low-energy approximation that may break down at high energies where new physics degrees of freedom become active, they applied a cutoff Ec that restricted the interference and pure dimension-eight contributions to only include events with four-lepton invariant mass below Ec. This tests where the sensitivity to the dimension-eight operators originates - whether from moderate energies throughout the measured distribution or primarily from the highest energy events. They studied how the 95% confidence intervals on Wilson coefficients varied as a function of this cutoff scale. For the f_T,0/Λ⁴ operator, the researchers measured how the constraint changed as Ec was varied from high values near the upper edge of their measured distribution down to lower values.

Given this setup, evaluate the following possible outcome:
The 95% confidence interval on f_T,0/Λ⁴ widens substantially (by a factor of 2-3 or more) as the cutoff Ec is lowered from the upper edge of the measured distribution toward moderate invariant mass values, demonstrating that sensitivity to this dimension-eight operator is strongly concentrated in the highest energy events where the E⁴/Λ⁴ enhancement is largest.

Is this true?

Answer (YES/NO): YES